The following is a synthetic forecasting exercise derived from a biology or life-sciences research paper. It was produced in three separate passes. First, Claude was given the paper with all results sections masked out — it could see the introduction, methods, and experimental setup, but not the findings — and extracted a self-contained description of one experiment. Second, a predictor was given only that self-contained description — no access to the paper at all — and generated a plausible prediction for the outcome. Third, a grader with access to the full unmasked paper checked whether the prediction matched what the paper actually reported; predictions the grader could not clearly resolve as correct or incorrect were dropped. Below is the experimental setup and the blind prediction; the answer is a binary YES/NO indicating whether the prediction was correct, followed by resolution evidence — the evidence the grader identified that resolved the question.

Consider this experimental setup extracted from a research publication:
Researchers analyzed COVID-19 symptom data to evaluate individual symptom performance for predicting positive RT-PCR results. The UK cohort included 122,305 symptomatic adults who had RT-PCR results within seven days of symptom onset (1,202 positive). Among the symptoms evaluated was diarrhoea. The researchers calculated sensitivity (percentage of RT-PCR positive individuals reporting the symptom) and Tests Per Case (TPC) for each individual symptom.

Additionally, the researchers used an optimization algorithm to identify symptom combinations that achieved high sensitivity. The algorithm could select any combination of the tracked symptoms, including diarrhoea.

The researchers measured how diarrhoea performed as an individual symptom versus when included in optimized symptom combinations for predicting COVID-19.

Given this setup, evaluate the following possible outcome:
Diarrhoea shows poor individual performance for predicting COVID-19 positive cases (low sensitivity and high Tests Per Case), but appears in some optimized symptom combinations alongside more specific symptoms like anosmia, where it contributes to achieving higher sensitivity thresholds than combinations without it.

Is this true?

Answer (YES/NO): YES